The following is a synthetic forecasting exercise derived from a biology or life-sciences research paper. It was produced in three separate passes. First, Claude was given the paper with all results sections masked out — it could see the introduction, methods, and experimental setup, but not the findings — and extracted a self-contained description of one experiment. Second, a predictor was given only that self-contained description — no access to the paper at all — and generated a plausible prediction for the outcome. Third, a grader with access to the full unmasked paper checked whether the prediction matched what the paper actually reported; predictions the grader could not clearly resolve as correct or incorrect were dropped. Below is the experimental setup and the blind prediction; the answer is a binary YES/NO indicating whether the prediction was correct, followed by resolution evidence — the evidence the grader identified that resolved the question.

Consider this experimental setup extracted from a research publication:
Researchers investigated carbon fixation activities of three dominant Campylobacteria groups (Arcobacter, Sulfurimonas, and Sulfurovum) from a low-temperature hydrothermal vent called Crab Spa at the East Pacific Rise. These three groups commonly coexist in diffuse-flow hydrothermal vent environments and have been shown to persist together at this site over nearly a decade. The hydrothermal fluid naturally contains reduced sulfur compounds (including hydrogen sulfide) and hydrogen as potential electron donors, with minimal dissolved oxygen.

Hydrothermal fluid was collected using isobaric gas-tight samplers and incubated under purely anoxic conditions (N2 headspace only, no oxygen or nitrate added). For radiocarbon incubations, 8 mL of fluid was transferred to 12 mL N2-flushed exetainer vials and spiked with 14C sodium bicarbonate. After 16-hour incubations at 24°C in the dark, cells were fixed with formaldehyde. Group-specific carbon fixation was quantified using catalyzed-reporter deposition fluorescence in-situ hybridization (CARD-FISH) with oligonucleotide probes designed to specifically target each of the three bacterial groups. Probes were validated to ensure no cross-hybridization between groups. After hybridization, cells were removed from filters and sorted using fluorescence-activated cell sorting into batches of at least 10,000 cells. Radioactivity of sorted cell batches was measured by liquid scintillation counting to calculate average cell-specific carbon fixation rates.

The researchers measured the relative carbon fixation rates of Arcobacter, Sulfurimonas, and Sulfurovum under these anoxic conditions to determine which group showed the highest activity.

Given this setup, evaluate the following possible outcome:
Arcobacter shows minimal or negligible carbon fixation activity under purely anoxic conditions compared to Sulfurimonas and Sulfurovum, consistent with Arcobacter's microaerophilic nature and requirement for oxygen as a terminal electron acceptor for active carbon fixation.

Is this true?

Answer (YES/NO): NO